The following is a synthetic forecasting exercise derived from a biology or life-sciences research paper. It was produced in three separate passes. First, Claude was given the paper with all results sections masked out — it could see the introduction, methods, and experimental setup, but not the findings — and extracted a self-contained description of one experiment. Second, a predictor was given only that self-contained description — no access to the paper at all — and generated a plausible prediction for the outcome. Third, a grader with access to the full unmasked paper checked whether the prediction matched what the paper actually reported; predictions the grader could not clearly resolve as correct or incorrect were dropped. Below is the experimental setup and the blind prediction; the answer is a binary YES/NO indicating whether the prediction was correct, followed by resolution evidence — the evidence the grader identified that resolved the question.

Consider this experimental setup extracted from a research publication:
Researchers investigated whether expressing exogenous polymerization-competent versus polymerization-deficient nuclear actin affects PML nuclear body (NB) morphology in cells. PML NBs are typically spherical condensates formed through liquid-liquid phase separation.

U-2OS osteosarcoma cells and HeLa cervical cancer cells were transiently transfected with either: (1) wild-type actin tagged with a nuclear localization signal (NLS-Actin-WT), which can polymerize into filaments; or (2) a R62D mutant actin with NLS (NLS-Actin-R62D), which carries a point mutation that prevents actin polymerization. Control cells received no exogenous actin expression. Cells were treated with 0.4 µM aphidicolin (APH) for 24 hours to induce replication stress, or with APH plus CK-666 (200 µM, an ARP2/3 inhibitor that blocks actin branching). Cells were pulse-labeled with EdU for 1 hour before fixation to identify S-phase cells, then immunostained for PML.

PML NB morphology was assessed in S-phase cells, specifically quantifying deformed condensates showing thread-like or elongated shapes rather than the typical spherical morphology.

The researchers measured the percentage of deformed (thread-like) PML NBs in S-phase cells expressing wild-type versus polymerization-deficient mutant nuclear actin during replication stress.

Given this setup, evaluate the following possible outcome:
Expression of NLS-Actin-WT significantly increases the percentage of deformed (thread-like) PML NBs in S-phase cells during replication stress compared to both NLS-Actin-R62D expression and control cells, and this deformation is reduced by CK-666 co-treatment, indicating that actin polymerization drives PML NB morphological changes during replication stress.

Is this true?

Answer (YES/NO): YES